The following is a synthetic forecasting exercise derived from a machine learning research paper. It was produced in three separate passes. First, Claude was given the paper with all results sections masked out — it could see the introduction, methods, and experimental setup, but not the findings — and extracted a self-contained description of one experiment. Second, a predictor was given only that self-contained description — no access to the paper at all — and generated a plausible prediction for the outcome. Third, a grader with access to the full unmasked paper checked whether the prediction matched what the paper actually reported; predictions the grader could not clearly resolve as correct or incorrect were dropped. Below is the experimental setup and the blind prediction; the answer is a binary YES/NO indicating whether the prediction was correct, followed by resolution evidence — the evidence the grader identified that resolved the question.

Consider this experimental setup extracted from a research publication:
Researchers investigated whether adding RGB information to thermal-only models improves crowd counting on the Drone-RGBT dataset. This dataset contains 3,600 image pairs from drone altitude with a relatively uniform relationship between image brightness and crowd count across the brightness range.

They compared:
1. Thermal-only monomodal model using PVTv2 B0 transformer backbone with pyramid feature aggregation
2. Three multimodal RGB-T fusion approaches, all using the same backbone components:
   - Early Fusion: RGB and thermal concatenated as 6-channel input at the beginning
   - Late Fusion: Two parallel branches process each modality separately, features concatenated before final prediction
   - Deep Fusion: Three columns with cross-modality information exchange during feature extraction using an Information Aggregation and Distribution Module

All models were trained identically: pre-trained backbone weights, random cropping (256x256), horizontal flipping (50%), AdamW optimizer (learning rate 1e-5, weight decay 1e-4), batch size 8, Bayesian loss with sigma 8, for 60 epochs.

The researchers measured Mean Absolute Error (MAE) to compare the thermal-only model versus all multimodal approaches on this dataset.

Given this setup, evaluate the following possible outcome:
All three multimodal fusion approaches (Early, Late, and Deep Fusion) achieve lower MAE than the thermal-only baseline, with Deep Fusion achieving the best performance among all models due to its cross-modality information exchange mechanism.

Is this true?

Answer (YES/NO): NO